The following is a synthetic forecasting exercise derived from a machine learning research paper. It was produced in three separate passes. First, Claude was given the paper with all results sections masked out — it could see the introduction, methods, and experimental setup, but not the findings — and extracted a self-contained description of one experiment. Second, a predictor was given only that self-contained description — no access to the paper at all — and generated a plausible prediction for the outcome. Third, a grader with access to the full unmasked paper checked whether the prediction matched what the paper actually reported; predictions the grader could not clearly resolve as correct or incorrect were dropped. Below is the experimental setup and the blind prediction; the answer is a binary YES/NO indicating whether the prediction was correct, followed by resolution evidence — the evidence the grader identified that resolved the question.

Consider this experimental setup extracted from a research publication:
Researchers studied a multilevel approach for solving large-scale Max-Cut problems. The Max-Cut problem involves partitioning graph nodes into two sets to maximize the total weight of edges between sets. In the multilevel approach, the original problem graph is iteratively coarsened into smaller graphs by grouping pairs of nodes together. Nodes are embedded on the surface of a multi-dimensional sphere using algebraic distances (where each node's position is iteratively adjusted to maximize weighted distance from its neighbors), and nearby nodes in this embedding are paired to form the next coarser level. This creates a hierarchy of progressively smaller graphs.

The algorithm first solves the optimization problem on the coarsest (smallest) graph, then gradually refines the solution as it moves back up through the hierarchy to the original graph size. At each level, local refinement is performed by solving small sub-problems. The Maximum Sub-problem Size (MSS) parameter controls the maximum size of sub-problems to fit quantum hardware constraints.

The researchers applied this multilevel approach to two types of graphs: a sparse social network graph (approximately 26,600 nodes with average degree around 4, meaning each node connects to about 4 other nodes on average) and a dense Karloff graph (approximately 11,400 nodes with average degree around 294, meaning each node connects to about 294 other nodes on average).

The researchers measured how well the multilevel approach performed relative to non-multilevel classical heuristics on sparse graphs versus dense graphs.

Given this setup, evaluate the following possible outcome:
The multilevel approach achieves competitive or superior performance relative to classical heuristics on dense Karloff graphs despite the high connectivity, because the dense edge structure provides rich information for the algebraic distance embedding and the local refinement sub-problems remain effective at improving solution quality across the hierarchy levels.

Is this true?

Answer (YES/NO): YES